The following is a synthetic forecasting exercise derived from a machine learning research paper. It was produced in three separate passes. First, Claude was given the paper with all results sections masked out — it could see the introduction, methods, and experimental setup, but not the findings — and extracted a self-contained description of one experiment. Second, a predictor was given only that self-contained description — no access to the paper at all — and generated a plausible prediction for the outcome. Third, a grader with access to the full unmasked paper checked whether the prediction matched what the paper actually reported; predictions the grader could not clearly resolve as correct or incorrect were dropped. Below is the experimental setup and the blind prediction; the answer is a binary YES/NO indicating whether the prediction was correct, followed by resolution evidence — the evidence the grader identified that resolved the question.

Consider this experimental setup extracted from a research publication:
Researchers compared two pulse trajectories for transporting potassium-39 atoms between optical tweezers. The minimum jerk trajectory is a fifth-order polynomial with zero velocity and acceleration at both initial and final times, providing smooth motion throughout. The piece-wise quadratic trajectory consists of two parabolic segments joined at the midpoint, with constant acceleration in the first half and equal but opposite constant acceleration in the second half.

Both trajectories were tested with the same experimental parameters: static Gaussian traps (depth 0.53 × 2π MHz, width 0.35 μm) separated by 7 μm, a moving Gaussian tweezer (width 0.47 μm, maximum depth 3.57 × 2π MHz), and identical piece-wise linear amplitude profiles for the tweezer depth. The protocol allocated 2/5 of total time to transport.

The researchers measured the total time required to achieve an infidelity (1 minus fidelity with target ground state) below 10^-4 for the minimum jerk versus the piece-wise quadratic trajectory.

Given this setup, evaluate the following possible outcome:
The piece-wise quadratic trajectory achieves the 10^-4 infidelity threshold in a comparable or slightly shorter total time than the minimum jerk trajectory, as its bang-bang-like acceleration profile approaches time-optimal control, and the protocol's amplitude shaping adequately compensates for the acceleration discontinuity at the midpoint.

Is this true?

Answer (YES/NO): NO